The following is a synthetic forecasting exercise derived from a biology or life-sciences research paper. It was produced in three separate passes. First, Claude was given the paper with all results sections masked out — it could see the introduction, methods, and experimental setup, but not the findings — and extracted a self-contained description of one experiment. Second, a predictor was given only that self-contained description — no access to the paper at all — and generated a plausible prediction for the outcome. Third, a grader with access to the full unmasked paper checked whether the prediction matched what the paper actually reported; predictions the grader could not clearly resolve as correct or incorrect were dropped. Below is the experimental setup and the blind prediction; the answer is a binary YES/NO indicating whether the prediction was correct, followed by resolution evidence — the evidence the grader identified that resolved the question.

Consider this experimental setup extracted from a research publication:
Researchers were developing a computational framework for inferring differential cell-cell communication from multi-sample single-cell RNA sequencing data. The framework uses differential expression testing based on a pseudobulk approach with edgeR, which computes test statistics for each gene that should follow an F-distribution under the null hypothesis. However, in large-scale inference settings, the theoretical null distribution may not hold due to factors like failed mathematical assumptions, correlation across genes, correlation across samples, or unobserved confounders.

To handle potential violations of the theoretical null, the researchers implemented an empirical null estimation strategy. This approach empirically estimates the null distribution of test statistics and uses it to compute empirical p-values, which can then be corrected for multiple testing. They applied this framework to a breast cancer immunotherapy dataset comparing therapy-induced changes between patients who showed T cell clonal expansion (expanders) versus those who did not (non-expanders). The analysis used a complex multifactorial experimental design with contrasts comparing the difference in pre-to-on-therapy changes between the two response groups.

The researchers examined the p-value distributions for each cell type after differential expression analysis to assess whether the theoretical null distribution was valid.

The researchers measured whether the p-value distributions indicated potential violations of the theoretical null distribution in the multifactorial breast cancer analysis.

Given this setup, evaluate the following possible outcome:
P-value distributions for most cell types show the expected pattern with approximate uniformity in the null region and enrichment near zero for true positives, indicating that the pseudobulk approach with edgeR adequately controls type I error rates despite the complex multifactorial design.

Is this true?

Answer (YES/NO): NO